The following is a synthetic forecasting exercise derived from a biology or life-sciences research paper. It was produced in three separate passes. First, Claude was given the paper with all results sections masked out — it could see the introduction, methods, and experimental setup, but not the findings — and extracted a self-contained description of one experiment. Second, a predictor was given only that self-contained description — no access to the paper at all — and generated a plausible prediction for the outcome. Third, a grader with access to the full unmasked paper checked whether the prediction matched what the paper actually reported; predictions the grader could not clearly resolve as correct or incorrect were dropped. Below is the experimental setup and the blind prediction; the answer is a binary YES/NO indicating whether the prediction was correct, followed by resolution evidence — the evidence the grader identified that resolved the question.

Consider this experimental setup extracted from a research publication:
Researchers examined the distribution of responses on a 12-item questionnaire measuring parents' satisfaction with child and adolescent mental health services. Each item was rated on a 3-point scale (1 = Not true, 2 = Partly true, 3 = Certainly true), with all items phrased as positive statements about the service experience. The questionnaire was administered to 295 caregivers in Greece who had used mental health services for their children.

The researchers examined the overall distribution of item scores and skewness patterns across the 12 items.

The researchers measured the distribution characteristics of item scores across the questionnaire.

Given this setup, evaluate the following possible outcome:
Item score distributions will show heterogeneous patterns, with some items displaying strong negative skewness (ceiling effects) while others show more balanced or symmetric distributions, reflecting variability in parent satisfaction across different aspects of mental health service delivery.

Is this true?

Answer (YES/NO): NO